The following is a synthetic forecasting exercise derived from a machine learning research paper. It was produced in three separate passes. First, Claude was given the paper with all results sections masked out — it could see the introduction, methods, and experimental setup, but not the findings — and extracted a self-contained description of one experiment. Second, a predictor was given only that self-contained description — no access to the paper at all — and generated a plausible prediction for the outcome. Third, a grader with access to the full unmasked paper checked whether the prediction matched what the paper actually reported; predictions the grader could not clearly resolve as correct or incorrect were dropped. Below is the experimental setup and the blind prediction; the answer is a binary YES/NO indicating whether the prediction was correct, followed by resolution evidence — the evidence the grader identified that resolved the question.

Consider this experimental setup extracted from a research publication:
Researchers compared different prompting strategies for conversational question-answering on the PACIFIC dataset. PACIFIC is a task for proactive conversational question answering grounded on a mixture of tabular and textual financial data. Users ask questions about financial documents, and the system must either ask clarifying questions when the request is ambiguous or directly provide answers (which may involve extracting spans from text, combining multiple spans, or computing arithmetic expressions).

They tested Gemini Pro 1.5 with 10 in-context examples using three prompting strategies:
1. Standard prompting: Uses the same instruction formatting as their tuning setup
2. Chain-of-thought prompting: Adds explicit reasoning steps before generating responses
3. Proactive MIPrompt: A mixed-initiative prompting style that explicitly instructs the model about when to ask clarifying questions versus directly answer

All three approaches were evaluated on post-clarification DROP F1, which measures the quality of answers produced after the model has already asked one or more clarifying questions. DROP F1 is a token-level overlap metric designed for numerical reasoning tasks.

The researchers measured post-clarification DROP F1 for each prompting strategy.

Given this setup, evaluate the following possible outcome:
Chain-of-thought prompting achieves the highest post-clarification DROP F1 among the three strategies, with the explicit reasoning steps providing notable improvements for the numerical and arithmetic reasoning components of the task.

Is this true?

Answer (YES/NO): NO